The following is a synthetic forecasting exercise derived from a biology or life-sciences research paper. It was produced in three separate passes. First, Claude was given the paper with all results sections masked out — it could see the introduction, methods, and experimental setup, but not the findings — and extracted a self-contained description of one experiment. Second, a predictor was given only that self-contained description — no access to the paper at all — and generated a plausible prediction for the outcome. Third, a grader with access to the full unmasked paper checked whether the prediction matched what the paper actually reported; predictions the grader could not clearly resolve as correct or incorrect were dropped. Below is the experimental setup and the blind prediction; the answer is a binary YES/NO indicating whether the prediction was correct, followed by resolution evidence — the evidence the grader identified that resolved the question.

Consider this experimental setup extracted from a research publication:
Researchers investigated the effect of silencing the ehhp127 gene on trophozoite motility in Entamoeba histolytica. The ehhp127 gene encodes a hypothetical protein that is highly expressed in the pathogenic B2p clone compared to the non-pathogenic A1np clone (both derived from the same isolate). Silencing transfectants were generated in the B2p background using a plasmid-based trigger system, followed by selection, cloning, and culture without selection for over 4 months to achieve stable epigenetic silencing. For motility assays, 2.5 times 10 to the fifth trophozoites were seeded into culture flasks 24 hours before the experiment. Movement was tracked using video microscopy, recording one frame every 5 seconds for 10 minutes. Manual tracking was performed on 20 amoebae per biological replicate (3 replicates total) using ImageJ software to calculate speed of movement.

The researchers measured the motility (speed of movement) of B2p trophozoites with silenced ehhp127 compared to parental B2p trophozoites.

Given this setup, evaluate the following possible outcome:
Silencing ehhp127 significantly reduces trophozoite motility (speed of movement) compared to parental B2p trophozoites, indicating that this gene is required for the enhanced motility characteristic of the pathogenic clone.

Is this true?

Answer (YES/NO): YES